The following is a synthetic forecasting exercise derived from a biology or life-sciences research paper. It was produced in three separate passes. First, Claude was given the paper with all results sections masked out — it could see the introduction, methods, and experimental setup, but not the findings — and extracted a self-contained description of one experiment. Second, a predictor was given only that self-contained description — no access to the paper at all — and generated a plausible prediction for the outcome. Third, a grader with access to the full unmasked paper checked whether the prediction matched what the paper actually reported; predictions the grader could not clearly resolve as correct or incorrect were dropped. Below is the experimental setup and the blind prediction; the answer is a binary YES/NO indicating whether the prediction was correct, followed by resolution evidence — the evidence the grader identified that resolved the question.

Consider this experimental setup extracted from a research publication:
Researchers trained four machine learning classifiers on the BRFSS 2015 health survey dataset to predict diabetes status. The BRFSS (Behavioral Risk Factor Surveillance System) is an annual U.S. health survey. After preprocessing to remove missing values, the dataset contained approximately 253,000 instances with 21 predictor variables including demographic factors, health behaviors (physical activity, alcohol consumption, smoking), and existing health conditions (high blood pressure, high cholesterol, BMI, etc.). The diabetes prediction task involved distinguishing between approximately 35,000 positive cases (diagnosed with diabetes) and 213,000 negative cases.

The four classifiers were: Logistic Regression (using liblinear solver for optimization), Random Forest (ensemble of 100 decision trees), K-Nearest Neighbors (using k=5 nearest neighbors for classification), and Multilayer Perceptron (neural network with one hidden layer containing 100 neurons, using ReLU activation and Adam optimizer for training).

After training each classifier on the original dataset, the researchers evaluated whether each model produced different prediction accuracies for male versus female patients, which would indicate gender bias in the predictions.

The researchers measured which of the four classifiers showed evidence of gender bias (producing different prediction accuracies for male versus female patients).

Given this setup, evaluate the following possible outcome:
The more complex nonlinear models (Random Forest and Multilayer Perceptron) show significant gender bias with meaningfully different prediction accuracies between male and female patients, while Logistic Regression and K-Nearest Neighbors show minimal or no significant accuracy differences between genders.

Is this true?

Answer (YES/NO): NO